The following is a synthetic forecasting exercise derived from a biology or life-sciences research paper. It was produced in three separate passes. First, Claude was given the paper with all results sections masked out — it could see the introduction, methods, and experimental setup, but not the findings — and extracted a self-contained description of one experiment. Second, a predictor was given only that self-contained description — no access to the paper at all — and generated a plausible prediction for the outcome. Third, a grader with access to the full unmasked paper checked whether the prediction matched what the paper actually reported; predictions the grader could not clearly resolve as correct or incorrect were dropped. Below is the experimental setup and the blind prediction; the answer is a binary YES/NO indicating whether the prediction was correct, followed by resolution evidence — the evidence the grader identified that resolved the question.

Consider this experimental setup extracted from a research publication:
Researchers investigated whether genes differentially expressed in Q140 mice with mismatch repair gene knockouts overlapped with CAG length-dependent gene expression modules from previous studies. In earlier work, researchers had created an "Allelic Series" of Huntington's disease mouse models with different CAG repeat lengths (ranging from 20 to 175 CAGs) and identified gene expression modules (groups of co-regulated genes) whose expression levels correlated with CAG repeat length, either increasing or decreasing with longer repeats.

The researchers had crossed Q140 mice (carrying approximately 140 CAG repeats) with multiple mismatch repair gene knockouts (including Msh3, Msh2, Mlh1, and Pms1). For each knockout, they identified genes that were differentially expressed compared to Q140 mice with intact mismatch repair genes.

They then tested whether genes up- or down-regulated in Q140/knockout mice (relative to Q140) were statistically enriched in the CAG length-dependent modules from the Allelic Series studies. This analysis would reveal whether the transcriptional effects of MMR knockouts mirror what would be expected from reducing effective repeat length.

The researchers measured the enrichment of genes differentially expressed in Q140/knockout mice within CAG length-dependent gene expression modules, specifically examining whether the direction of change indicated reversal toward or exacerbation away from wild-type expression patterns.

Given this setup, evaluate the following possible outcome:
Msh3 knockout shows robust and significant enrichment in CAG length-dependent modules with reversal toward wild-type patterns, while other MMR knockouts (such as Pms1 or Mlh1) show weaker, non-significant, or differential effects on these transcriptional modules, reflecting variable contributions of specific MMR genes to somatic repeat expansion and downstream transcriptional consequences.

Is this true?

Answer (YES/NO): NO